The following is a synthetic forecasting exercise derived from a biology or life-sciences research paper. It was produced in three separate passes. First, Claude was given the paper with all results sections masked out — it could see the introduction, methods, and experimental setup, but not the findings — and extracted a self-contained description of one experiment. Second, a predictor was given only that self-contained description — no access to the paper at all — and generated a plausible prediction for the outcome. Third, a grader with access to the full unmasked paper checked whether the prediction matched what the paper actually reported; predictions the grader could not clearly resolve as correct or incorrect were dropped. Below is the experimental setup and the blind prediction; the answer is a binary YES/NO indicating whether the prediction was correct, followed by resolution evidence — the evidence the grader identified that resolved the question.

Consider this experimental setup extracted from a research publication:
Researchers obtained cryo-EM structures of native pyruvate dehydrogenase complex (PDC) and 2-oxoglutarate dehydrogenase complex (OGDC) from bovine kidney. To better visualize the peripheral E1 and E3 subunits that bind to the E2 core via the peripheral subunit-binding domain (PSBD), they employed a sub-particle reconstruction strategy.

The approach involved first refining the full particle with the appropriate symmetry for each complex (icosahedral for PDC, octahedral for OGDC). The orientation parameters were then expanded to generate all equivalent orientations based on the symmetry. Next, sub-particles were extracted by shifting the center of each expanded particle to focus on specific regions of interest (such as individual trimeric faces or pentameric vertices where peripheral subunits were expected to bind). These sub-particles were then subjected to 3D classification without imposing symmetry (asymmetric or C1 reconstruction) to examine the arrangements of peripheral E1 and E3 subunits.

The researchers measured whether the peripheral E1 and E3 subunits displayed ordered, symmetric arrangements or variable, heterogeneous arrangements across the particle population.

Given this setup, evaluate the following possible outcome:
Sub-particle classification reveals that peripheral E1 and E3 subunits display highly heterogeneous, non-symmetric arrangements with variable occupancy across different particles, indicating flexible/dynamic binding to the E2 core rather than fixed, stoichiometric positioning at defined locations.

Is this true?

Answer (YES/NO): YES